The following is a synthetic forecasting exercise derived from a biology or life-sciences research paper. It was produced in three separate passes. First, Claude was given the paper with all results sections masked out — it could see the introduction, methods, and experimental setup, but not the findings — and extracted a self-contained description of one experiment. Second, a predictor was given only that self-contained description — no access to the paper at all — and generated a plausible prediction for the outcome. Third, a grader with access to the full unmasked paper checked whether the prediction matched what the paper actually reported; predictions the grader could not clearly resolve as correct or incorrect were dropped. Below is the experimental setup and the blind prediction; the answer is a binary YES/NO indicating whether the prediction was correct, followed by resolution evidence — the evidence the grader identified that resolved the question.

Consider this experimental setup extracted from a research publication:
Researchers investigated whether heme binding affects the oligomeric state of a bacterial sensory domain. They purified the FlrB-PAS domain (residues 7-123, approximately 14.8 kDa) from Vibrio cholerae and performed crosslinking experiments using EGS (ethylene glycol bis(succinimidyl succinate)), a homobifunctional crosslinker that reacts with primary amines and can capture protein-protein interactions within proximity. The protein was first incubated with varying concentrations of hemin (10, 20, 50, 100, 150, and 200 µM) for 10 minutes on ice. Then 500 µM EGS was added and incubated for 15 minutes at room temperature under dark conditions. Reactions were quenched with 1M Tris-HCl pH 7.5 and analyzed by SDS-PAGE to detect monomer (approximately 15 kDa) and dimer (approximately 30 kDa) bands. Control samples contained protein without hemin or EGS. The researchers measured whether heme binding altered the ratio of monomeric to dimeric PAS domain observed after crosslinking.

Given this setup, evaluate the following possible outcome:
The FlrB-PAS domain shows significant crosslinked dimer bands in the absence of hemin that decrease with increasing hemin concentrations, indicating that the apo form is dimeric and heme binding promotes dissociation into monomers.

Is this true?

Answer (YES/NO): NO